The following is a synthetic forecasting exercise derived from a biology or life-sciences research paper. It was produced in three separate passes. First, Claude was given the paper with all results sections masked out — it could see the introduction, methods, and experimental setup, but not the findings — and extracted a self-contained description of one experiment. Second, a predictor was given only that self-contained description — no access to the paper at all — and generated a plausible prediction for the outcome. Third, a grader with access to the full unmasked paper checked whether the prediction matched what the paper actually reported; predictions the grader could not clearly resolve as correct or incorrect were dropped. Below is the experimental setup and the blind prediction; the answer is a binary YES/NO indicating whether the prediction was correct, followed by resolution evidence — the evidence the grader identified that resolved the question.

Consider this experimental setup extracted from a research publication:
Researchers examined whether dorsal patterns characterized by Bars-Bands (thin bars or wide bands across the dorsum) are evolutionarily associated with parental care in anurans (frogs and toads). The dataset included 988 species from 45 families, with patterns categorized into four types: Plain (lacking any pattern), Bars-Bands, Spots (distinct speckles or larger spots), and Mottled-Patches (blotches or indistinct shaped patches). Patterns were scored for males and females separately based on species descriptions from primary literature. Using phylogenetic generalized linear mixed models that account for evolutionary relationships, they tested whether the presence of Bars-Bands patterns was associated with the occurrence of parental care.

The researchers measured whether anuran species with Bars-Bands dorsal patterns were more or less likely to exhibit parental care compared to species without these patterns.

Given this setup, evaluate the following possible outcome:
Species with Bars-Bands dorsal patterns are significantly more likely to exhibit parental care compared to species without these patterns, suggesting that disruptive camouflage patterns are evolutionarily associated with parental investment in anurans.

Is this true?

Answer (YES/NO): NO